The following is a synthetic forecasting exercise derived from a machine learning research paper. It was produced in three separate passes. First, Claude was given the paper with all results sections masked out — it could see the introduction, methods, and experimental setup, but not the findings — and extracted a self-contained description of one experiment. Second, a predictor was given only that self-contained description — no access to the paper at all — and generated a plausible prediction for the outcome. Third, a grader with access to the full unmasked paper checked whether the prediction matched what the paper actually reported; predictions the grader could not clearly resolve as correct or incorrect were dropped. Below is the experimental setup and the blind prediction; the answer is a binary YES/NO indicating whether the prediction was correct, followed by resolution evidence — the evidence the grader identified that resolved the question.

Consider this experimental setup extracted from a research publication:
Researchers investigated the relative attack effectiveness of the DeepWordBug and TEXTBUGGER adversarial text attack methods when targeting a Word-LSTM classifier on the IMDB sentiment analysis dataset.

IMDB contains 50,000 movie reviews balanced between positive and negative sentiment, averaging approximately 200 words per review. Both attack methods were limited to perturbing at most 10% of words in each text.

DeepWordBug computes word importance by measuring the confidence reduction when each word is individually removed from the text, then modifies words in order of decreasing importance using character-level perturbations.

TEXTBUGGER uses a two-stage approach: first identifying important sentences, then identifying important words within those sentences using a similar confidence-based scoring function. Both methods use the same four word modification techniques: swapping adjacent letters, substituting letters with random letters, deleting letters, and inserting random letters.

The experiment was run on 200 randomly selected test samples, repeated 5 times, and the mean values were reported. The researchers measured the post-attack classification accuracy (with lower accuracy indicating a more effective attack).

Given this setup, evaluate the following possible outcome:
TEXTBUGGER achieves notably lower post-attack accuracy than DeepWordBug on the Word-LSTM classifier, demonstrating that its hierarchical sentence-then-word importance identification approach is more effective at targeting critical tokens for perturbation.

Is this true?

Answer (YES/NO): YES